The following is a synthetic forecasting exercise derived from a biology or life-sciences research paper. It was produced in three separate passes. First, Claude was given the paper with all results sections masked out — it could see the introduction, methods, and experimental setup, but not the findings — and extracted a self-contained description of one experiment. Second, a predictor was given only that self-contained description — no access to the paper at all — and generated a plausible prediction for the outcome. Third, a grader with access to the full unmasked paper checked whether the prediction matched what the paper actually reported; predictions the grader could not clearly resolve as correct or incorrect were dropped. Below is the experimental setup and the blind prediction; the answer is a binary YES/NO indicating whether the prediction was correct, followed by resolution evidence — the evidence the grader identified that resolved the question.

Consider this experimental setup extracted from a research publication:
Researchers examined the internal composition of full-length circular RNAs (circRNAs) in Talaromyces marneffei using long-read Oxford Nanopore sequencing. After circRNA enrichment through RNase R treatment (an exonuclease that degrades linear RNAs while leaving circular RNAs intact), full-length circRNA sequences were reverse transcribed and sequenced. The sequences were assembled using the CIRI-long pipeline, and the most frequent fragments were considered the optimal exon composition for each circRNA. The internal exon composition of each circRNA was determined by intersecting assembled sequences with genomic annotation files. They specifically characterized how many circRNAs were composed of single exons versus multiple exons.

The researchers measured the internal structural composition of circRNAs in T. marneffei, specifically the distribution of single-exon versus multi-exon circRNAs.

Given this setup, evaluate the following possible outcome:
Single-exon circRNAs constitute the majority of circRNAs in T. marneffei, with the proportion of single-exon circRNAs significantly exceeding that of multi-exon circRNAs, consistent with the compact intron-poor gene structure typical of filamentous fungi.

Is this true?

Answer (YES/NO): YES